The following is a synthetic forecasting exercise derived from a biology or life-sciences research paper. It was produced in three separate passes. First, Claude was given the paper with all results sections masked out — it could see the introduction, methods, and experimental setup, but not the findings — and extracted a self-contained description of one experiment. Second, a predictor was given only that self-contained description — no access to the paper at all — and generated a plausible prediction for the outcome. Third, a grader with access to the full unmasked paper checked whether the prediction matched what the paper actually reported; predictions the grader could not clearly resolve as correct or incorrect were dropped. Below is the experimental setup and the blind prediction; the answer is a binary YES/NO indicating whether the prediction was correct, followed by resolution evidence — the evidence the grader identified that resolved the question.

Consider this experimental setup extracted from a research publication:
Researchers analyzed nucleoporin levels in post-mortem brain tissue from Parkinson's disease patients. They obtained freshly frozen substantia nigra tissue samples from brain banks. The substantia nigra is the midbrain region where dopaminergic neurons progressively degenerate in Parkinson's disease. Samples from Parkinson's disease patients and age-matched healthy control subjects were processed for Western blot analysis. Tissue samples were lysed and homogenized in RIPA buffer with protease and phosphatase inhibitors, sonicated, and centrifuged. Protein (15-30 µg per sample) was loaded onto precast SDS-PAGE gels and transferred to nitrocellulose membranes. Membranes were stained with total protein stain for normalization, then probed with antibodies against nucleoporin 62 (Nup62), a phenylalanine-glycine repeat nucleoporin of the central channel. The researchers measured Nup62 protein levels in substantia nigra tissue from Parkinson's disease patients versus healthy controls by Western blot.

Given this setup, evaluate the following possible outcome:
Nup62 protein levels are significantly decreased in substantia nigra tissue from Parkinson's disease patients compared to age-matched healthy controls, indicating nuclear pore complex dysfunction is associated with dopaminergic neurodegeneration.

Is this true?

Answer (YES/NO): NO